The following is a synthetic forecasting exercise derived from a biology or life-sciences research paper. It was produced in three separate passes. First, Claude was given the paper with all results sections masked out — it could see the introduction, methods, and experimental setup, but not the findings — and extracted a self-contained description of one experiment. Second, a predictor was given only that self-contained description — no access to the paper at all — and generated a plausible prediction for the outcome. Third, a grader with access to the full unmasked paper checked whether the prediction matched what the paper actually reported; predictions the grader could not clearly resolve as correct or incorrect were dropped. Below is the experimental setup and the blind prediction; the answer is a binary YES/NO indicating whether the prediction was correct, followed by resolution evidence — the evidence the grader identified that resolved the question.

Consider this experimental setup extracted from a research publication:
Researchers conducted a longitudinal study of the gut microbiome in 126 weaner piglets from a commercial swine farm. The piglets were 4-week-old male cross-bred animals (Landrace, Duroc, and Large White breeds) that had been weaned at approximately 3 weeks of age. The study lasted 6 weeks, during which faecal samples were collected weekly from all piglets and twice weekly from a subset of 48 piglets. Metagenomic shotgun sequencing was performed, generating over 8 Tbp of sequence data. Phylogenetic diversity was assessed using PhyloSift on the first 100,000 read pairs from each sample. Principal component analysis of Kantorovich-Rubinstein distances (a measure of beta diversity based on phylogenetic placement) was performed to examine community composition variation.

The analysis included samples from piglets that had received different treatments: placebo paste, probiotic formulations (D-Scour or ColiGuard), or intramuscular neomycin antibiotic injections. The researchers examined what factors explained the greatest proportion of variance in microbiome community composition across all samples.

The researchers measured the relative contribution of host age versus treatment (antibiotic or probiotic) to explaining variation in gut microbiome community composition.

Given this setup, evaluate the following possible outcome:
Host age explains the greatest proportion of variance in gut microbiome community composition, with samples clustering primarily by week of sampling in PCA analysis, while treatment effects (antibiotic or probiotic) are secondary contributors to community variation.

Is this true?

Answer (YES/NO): YES